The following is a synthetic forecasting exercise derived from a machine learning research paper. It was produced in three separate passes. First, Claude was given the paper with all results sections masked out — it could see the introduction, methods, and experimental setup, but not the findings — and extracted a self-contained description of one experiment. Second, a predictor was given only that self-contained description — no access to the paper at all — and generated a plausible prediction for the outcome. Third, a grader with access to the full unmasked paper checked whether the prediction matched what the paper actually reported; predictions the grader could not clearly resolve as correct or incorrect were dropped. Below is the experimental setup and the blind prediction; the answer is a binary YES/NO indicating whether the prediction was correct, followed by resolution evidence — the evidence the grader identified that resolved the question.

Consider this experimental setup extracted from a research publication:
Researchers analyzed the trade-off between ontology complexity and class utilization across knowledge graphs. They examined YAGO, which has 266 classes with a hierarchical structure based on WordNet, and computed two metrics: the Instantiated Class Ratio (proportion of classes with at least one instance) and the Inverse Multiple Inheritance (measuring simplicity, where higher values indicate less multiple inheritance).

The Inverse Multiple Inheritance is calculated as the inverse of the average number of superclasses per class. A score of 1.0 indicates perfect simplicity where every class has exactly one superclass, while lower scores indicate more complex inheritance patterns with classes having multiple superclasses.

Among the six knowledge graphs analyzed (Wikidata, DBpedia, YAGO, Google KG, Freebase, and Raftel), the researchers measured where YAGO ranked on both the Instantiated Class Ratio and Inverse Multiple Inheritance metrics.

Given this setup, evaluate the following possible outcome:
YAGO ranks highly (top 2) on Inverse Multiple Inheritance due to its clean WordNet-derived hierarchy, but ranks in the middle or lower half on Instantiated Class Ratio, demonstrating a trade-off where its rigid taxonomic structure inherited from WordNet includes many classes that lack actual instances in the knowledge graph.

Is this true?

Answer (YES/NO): NO